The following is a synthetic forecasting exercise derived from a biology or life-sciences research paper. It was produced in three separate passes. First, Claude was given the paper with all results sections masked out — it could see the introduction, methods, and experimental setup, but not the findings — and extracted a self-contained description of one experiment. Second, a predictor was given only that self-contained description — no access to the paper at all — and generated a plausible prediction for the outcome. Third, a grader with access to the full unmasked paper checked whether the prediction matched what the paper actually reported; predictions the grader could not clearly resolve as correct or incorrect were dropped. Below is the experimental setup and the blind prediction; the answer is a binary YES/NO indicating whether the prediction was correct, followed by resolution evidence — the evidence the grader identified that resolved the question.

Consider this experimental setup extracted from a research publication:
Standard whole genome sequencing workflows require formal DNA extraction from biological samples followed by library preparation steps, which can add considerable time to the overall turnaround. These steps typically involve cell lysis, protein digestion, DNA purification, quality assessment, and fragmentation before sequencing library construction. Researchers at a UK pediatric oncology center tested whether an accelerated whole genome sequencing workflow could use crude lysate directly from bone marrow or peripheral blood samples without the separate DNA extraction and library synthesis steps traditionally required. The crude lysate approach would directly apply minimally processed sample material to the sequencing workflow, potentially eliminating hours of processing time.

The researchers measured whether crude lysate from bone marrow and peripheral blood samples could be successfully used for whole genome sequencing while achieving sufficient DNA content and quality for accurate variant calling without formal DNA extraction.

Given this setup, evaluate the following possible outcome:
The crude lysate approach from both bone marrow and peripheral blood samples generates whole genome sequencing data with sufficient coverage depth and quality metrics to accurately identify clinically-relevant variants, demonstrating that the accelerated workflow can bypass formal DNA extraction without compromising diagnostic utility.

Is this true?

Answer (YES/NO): YES